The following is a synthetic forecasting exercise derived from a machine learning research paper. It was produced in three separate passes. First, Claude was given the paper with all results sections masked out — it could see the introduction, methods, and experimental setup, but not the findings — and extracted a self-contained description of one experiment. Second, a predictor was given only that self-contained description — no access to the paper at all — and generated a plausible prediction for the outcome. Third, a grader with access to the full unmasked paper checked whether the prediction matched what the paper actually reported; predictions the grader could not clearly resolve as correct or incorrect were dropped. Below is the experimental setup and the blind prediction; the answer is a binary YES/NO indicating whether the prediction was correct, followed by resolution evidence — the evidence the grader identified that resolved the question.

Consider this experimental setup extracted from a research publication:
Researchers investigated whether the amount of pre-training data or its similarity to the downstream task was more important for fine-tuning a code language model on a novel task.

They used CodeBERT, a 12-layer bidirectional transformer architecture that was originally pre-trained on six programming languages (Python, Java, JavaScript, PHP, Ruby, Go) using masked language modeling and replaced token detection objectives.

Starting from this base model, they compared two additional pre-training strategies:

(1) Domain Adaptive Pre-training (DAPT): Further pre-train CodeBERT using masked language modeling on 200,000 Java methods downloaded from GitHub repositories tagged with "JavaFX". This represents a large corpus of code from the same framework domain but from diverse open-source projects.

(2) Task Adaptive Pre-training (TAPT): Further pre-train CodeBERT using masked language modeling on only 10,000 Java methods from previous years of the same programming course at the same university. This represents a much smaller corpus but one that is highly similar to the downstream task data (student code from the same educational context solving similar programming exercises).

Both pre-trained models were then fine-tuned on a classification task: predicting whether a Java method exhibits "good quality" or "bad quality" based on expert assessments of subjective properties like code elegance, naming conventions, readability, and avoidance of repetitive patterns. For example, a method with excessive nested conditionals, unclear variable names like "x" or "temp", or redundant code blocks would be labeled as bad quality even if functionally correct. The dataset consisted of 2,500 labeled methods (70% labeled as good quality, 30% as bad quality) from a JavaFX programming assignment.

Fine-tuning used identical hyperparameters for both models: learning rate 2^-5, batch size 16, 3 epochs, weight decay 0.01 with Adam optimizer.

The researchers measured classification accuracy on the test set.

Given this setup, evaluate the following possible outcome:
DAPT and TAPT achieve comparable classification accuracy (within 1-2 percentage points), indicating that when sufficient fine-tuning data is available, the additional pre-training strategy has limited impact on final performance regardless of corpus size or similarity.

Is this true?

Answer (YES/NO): NO